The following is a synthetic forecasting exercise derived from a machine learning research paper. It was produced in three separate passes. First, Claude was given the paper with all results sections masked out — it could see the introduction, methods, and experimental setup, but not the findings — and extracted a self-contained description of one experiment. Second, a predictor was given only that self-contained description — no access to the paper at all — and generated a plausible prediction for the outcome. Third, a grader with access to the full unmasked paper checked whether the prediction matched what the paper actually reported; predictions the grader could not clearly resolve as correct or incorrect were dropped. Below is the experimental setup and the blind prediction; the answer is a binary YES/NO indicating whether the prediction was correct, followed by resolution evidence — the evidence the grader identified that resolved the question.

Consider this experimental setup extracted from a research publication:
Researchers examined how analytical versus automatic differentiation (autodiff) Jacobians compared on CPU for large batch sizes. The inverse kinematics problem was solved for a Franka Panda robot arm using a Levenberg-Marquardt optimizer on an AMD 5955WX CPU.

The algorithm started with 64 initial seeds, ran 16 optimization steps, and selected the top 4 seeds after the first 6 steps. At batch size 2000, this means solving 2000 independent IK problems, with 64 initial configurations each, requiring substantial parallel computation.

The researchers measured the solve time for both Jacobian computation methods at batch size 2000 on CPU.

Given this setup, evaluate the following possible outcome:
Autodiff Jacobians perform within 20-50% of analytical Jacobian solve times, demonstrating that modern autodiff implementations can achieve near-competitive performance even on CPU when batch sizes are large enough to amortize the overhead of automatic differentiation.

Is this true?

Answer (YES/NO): NO